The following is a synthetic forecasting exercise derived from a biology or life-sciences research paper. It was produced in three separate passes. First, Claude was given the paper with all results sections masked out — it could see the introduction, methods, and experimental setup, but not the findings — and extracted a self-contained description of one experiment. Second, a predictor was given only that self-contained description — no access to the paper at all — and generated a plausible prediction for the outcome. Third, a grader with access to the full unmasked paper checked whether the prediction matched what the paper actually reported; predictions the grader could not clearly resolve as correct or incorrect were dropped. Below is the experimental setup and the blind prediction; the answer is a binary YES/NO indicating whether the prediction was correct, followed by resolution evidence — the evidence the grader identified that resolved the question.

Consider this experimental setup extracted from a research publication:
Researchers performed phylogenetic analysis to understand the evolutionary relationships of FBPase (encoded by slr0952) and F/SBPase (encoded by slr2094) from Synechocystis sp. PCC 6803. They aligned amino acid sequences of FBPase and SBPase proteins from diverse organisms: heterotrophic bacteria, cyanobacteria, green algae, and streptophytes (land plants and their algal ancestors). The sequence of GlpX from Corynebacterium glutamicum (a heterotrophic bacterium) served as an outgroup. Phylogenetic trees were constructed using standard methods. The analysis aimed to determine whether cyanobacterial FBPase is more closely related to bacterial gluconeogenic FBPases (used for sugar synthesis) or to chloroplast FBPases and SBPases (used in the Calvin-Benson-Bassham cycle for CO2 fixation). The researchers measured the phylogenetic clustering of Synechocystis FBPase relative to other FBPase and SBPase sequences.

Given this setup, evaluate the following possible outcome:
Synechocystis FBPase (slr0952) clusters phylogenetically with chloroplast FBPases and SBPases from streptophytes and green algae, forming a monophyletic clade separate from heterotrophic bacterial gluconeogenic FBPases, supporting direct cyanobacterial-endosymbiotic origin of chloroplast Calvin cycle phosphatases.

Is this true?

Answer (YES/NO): NO